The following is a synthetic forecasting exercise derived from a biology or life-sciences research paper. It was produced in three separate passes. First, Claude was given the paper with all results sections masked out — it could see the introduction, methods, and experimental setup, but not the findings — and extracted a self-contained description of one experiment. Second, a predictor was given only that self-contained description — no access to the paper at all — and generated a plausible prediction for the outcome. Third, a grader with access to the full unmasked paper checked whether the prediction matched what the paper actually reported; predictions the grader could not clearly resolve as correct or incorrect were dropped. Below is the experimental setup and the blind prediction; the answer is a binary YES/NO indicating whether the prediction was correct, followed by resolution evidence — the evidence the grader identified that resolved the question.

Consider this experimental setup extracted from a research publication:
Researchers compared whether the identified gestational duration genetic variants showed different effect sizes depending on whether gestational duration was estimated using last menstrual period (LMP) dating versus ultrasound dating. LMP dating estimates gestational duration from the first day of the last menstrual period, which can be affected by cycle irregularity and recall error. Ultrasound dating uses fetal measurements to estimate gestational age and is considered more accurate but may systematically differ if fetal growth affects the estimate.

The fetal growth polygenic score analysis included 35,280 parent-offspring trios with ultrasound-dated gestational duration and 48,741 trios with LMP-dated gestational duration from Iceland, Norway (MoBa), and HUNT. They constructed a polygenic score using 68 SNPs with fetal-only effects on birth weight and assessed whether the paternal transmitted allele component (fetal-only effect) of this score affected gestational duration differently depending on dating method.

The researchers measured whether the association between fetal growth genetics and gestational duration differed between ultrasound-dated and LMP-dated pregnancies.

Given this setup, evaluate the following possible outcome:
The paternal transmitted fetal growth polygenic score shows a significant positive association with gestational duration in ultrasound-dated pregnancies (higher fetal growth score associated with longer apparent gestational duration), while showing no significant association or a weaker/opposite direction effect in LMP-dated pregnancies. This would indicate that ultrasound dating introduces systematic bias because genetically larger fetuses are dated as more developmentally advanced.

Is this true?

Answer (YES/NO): NO